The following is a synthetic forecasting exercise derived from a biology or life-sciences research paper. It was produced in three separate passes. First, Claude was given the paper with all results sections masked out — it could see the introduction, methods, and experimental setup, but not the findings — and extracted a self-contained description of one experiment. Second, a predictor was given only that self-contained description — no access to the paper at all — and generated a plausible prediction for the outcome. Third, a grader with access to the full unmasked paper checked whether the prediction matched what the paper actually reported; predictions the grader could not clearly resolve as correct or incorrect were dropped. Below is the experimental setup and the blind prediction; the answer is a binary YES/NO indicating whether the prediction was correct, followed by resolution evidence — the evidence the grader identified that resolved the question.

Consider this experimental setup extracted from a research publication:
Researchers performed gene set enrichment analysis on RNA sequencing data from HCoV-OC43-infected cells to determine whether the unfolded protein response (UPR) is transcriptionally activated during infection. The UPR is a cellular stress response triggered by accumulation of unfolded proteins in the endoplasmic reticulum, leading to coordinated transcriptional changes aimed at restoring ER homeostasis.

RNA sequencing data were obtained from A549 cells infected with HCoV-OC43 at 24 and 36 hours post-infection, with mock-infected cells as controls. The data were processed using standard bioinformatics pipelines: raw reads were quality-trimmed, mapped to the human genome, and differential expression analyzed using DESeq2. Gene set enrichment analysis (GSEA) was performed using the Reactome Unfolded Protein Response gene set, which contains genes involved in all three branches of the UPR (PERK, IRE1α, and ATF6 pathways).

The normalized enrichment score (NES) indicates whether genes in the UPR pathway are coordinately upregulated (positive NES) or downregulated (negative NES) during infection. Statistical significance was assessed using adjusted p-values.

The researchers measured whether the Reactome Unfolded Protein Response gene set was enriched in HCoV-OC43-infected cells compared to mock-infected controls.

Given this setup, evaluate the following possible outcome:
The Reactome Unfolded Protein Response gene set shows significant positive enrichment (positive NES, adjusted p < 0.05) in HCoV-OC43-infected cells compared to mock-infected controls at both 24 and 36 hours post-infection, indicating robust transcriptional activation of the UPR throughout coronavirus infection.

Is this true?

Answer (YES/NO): NO